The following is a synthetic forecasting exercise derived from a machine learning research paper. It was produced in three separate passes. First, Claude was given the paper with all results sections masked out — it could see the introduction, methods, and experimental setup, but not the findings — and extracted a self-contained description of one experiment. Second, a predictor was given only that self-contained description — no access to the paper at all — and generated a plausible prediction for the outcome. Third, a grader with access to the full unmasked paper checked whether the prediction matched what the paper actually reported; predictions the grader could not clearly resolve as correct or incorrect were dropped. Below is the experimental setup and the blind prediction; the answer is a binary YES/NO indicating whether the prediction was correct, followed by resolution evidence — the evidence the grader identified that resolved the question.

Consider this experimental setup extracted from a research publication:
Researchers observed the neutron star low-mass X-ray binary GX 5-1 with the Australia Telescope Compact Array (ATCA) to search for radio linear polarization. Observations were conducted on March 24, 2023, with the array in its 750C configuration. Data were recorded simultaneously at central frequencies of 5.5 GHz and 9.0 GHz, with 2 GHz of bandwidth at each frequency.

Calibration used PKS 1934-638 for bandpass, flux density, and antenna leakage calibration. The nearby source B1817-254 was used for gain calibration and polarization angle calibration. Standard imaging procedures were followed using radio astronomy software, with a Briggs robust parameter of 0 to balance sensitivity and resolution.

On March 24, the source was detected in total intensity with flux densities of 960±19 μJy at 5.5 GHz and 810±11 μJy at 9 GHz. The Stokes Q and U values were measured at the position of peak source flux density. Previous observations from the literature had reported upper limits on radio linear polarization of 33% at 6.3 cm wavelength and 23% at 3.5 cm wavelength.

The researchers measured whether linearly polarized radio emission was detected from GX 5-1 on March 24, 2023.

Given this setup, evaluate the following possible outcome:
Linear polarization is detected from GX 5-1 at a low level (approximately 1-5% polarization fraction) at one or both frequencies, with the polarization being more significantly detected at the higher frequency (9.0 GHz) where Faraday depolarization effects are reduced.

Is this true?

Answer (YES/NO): NO